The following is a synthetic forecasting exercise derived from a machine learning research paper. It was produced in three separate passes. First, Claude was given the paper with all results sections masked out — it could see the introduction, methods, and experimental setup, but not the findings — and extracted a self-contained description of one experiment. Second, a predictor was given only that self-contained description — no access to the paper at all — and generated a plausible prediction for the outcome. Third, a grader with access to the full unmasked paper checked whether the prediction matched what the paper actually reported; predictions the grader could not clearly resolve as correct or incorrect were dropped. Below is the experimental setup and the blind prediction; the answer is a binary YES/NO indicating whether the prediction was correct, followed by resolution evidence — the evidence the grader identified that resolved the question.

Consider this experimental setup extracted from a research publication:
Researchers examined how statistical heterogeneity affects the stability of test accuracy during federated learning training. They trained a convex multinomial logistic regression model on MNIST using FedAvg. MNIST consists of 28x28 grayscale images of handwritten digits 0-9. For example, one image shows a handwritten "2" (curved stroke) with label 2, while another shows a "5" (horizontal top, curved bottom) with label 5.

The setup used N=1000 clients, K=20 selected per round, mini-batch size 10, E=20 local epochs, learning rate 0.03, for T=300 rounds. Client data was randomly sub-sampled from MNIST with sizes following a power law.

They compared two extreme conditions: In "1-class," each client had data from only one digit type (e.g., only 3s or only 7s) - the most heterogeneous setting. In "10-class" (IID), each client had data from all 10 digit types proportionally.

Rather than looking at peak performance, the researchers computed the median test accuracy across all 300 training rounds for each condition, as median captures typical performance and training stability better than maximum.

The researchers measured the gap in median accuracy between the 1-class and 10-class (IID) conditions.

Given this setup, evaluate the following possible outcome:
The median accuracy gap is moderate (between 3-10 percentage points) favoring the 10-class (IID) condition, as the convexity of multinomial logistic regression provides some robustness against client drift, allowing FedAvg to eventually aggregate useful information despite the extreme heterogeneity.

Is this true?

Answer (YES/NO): NO